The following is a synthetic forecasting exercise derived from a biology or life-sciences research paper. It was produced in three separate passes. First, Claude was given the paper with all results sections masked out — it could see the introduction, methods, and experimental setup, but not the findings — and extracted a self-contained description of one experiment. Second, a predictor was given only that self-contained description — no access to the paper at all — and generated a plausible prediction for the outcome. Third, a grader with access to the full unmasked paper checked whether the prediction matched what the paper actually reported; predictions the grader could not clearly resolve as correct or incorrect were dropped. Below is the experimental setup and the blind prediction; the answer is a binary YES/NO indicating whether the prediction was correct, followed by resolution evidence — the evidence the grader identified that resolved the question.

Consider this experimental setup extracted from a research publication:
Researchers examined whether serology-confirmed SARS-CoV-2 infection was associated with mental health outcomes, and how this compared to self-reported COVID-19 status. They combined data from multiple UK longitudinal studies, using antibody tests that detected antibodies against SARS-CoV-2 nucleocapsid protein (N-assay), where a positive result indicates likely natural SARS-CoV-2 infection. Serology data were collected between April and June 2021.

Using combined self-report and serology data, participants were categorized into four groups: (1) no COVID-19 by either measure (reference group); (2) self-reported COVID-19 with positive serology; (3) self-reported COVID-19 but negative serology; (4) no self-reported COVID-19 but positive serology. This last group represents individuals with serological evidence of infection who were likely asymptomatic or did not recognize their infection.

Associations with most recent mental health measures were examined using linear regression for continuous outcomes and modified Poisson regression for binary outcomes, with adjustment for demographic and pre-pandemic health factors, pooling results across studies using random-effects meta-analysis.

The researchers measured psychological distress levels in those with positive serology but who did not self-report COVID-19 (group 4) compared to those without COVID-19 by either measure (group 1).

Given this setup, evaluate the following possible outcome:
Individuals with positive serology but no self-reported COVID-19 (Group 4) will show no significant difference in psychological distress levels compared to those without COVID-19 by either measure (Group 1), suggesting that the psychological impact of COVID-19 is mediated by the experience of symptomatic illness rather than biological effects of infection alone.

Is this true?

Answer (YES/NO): YES